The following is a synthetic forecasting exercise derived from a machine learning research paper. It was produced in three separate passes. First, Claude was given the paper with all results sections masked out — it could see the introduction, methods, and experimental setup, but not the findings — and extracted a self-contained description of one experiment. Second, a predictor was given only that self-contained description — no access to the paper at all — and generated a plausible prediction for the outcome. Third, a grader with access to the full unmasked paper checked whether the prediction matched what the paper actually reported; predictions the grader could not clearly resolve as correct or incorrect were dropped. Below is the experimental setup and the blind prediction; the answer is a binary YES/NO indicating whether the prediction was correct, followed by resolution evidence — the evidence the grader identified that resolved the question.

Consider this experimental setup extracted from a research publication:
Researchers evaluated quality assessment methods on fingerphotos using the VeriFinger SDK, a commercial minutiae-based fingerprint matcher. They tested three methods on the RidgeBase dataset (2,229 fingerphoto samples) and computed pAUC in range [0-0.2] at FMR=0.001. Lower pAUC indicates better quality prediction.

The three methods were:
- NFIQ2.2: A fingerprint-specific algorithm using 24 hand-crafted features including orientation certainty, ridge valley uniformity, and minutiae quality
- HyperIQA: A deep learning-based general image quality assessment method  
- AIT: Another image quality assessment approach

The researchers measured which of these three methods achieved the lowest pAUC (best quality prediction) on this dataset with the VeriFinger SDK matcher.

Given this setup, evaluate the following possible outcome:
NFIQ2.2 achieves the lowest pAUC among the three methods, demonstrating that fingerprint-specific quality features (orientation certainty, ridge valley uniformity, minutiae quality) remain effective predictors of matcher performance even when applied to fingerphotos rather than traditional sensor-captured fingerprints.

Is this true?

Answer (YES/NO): NO